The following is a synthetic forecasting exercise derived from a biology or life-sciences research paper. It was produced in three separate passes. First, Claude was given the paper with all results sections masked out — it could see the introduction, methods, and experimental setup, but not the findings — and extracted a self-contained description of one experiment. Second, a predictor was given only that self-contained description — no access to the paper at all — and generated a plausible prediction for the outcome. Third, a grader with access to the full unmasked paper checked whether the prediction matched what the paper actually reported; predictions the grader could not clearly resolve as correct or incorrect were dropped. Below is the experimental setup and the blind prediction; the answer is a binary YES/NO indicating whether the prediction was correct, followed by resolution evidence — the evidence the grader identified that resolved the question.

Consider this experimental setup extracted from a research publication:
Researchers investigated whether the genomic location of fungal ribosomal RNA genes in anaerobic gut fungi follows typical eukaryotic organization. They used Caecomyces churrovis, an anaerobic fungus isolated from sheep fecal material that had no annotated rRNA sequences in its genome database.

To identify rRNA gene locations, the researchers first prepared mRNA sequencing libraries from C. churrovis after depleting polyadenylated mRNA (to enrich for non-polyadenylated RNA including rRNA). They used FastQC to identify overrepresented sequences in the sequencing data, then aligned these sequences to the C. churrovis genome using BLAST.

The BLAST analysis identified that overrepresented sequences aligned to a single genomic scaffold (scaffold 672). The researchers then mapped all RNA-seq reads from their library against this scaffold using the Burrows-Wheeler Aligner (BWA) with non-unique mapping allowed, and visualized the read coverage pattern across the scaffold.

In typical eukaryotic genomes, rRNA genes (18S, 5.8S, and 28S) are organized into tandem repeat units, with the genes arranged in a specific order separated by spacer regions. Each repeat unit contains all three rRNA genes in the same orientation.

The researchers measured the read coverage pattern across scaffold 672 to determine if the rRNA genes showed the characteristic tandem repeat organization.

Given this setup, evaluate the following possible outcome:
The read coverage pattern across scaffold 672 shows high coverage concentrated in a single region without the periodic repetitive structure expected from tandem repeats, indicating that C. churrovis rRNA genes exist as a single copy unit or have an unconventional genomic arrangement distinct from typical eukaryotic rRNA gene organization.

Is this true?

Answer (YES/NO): NO